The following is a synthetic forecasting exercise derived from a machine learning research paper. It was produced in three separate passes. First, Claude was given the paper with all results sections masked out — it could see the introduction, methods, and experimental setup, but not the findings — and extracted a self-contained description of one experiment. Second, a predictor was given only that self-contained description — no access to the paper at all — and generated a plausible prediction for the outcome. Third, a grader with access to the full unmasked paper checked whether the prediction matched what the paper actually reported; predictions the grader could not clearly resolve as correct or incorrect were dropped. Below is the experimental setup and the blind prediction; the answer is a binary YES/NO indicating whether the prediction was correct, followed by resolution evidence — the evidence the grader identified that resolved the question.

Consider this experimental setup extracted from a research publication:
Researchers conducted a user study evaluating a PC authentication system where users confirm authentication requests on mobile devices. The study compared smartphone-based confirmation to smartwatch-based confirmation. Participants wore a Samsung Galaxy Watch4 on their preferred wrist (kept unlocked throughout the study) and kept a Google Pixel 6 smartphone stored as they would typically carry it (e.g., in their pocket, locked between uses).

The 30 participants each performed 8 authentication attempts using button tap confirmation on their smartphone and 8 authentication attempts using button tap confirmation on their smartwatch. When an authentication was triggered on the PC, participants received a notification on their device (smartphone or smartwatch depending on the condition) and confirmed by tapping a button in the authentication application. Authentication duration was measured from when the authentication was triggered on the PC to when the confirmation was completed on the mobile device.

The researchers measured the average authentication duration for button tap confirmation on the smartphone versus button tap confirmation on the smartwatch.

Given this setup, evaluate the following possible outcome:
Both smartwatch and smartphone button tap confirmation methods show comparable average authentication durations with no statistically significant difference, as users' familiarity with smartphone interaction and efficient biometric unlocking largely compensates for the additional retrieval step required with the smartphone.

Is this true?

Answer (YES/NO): NO